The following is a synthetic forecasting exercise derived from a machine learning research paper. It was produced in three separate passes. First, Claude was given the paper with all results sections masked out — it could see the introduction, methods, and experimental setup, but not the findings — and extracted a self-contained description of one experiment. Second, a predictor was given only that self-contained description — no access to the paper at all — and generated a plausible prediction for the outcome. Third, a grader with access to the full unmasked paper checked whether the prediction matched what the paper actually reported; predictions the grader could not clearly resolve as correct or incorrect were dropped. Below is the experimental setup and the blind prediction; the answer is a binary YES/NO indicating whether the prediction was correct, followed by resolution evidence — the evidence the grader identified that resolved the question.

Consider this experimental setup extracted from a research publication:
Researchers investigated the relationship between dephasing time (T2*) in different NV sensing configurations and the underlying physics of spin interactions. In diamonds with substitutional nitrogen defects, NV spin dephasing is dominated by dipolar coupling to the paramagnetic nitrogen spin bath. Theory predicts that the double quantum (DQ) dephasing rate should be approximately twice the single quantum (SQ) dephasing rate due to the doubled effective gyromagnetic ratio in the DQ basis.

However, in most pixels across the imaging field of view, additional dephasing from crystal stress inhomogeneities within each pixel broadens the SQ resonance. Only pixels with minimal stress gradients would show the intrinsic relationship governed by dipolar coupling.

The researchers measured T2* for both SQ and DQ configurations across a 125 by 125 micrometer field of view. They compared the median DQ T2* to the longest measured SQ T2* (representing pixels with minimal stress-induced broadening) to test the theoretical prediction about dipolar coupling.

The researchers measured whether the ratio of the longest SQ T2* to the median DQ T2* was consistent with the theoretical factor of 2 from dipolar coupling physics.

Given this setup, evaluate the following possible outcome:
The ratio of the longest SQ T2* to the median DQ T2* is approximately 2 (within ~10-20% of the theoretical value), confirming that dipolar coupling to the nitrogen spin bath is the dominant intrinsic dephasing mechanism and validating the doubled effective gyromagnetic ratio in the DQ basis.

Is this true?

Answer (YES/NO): YES